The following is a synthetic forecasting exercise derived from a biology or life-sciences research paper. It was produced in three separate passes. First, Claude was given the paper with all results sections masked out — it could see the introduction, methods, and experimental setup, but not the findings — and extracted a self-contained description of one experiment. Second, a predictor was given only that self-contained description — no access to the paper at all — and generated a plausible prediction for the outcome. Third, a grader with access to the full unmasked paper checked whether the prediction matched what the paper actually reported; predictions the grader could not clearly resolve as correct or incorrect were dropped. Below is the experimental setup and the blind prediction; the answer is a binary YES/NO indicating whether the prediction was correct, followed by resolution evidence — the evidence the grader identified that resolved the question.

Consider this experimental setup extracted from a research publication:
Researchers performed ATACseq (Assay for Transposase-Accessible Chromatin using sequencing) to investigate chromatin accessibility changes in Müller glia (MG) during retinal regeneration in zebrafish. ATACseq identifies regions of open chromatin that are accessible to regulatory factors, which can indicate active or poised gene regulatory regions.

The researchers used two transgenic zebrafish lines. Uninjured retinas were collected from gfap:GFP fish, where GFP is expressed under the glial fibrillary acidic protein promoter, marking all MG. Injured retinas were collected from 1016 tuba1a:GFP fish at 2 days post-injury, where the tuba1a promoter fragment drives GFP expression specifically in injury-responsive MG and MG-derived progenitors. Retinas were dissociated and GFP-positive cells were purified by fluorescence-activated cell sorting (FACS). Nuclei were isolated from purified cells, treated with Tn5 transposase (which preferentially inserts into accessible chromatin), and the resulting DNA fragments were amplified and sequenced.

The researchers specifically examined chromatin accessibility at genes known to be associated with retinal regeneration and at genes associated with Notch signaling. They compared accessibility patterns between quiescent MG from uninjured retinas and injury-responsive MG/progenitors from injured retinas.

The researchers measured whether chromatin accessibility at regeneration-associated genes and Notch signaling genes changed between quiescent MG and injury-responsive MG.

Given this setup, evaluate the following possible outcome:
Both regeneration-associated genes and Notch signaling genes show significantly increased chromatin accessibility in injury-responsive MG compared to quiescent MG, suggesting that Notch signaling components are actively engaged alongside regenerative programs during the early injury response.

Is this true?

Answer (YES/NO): NO